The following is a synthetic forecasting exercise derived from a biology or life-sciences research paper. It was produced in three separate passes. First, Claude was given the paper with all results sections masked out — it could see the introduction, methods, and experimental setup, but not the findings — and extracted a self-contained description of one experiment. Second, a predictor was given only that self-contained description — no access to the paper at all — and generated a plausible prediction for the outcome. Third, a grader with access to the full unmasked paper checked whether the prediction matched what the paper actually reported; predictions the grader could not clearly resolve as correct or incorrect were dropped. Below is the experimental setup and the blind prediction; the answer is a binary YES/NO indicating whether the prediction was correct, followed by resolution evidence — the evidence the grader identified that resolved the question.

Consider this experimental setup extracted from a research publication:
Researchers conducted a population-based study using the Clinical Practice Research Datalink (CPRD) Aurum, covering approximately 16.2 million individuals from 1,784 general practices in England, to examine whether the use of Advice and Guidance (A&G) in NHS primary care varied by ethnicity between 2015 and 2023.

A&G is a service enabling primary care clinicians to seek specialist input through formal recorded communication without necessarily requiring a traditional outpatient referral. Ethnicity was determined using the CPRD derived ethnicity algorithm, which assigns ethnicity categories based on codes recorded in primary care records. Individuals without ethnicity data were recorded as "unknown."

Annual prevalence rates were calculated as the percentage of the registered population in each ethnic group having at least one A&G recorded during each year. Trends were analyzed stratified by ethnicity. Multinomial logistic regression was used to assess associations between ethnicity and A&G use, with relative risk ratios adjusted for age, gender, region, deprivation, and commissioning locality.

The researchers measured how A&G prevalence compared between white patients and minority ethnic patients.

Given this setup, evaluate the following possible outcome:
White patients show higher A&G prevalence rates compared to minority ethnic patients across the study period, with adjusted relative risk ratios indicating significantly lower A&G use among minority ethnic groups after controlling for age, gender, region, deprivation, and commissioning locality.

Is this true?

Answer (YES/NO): YES